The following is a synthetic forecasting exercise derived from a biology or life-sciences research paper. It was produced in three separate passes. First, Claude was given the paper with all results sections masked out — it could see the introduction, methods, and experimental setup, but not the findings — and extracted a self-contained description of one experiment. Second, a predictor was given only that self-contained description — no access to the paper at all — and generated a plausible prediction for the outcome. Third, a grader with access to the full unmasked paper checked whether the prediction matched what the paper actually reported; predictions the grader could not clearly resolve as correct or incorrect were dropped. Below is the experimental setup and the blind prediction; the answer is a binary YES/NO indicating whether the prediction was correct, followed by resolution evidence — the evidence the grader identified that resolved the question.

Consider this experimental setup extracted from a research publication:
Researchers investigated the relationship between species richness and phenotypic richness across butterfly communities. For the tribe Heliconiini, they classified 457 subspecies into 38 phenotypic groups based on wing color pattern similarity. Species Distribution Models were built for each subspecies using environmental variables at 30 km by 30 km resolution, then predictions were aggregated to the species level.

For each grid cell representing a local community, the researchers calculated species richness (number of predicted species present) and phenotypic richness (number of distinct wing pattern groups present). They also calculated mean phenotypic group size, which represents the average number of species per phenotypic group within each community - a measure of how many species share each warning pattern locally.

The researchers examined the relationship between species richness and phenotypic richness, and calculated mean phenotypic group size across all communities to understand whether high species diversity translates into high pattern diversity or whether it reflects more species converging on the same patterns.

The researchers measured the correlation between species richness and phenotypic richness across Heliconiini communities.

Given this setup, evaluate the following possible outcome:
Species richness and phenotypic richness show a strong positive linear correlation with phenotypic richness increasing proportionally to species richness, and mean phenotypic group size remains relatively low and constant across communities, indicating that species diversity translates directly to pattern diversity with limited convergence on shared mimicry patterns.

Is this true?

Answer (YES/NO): NO